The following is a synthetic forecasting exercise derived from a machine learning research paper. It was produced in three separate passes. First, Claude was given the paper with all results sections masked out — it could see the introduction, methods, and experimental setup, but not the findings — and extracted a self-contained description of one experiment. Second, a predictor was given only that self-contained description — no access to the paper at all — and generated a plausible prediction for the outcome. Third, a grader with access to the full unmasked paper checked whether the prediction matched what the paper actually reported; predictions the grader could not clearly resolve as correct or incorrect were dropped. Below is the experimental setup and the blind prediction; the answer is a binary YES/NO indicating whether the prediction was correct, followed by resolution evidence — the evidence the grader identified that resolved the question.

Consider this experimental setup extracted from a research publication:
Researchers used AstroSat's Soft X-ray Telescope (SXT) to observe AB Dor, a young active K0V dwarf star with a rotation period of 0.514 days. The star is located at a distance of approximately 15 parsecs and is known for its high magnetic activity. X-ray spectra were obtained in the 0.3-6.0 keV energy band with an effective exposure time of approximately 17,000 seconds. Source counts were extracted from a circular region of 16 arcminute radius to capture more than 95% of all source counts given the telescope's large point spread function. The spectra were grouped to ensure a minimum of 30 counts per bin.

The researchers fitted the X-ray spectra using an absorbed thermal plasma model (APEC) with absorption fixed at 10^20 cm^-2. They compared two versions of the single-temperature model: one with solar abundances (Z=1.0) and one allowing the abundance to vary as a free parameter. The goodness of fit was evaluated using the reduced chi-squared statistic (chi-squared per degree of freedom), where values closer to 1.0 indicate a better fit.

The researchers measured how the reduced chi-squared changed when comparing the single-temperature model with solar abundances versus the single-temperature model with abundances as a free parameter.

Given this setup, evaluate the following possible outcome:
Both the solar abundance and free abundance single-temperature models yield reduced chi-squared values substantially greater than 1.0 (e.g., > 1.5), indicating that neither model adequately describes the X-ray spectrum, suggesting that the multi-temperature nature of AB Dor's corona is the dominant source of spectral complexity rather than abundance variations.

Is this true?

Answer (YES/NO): YES